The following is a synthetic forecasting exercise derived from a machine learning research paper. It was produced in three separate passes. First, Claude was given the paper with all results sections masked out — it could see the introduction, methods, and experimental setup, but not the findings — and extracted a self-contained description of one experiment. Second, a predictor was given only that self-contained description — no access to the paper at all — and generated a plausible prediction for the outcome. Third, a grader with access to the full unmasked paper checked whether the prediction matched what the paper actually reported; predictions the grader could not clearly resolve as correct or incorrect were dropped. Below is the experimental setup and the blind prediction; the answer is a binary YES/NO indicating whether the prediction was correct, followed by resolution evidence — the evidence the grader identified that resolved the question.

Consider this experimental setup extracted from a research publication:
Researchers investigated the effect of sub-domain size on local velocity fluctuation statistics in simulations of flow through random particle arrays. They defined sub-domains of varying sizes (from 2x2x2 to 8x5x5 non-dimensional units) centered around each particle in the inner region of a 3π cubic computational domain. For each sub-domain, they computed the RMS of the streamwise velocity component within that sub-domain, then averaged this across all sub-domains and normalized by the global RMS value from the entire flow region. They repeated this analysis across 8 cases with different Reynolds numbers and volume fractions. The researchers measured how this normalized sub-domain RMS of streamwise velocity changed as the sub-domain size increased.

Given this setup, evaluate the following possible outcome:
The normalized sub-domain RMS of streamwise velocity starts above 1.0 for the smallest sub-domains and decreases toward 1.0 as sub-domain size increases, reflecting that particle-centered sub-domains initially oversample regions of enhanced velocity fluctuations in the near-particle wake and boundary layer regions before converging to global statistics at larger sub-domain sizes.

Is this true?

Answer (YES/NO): NO